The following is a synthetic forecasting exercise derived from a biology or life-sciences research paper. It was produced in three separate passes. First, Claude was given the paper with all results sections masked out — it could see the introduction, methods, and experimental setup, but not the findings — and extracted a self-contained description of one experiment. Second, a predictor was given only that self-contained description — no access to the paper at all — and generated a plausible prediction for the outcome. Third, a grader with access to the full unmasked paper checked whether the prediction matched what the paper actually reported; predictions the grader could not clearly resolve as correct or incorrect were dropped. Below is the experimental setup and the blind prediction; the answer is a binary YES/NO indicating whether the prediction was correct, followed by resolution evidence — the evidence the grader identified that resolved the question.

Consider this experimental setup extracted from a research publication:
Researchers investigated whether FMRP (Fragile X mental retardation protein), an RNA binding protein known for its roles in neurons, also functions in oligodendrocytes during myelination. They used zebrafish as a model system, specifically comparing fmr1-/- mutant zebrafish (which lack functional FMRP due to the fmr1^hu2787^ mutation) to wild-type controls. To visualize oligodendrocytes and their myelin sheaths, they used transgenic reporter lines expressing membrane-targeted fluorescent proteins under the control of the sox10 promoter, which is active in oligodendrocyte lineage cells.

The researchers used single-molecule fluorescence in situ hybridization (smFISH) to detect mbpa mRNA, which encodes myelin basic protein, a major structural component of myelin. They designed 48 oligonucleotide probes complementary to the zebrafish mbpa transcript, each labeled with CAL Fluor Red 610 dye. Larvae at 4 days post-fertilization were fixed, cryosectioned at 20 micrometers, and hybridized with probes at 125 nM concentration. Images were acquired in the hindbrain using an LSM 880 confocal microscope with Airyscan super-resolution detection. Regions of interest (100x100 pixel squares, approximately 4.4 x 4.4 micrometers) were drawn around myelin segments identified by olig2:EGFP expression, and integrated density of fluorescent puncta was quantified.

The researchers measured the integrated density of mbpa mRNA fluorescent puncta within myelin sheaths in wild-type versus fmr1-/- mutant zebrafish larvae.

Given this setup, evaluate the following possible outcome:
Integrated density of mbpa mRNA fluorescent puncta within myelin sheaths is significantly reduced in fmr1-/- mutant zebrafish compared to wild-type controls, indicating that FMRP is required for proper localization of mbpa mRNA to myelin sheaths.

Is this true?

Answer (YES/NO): NO